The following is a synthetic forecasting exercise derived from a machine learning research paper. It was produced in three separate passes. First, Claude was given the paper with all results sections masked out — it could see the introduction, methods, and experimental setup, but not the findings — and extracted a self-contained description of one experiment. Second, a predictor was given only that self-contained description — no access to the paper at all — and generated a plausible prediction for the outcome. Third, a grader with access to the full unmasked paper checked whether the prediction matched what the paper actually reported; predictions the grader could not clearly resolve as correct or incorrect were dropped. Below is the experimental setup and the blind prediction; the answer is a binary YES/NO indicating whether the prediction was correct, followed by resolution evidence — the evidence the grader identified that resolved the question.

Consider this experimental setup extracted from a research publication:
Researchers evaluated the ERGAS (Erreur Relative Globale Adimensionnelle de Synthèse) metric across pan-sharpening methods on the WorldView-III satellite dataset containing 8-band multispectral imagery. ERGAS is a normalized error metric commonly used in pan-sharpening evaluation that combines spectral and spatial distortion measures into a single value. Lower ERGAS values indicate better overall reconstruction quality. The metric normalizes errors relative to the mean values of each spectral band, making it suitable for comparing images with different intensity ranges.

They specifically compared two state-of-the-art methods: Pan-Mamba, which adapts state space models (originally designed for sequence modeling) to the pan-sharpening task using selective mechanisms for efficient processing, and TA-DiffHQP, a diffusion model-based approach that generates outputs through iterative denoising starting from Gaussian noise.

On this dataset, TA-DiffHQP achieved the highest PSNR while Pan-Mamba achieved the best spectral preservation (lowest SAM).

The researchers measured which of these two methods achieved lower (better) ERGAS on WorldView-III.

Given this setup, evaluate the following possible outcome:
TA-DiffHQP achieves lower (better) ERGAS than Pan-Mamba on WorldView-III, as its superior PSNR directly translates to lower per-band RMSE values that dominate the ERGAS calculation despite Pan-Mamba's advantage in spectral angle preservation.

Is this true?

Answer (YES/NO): YES